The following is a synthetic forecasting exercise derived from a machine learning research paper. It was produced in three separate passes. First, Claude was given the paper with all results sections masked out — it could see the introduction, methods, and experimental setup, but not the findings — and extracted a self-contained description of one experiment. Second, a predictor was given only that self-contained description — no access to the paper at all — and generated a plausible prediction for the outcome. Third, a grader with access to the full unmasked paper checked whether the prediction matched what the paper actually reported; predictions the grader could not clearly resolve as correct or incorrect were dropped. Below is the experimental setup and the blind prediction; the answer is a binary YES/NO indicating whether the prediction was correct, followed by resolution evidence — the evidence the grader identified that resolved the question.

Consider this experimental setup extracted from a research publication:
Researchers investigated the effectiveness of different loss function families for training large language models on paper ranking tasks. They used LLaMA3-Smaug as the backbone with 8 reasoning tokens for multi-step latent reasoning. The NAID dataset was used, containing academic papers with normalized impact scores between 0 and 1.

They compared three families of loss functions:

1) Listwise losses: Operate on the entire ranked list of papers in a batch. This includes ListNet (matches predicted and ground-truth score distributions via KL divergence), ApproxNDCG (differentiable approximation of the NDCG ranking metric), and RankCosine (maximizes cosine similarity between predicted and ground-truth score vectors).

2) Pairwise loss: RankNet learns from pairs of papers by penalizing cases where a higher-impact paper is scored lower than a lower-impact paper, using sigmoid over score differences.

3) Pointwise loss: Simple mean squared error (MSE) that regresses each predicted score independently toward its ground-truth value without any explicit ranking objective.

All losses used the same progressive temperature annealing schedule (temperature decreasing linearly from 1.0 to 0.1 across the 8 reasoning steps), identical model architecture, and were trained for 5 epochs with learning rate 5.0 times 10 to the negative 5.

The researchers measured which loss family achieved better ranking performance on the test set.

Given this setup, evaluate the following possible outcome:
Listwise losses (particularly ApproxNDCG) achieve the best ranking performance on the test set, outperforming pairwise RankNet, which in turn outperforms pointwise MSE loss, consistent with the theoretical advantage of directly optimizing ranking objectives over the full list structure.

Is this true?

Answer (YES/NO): NO